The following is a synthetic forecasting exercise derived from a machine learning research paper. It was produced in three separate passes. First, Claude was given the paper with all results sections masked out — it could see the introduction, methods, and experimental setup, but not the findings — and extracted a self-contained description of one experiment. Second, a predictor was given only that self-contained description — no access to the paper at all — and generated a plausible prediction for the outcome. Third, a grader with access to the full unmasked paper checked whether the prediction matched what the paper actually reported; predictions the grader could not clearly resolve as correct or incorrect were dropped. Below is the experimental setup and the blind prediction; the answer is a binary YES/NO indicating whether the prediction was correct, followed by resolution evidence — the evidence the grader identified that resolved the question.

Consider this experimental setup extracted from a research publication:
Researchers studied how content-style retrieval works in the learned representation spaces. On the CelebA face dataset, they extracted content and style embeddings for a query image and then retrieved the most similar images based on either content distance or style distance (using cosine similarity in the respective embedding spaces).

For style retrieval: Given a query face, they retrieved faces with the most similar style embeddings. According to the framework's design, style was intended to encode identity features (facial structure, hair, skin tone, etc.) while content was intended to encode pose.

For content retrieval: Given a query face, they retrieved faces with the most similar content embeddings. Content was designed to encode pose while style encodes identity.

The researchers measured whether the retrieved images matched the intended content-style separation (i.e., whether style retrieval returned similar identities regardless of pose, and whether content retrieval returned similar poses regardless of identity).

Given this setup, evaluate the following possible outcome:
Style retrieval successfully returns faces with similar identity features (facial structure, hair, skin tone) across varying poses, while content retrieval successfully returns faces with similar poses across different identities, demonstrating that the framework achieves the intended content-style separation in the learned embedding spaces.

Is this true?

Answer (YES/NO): YES